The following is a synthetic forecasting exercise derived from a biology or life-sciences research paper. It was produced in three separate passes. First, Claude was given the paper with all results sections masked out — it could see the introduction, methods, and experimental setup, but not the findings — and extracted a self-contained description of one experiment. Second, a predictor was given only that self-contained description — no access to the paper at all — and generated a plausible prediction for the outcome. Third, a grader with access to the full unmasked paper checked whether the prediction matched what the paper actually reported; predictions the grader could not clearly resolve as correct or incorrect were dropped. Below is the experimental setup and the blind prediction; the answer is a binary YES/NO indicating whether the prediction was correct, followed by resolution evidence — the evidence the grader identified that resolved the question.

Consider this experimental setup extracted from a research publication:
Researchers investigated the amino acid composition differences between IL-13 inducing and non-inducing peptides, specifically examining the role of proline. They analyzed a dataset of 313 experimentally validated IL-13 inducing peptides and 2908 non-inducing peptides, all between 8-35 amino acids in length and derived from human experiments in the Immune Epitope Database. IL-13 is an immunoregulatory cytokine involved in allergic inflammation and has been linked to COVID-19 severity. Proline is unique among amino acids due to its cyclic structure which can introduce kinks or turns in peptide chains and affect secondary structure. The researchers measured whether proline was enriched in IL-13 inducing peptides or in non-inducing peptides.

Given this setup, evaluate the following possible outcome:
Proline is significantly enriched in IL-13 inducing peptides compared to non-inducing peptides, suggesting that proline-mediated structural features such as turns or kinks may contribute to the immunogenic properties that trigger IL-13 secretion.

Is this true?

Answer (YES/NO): NO